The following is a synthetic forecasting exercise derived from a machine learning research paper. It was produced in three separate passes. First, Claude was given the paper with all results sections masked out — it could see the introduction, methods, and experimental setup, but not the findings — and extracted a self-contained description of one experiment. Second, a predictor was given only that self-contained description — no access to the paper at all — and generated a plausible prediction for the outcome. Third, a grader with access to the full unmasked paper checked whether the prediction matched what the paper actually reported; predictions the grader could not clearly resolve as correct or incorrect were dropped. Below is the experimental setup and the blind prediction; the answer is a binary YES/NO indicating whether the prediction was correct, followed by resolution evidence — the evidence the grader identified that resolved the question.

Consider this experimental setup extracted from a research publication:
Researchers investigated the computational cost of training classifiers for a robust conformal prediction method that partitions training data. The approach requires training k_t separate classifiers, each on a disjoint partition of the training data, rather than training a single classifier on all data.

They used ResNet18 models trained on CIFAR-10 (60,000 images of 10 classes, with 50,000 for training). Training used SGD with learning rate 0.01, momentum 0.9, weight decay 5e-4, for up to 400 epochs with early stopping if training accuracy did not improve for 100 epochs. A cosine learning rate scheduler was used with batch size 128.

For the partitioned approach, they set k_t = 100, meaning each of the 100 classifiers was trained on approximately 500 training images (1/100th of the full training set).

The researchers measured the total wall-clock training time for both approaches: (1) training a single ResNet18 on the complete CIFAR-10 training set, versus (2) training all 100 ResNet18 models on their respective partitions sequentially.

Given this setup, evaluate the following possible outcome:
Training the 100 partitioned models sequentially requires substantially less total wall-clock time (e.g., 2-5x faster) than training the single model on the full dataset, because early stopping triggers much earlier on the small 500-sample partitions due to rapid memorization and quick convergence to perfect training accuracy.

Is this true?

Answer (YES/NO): NO